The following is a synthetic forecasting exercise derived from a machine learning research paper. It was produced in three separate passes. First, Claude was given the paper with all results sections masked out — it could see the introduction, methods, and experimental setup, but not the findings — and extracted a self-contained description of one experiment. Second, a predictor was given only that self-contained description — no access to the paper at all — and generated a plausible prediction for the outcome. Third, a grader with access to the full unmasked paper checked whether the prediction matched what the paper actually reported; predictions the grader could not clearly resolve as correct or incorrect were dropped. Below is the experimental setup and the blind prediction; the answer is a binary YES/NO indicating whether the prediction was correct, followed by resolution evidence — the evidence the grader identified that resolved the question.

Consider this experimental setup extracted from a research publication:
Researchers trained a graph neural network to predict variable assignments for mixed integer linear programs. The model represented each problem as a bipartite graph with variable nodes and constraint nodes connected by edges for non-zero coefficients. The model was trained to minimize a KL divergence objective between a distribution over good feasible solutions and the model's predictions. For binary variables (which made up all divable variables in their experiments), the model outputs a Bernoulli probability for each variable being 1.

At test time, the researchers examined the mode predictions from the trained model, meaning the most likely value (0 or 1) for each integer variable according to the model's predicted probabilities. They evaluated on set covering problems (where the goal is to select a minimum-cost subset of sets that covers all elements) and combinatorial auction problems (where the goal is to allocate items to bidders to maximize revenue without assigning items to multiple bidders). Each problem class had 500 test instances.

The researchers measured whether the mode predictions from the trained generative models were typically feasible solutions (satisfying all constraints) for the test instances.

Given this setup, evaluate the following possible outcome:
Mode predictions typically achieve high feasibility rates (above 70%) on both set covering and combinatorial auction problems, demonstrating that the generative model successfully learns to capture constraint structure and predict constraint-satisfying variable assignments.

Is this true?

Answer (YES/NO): NO